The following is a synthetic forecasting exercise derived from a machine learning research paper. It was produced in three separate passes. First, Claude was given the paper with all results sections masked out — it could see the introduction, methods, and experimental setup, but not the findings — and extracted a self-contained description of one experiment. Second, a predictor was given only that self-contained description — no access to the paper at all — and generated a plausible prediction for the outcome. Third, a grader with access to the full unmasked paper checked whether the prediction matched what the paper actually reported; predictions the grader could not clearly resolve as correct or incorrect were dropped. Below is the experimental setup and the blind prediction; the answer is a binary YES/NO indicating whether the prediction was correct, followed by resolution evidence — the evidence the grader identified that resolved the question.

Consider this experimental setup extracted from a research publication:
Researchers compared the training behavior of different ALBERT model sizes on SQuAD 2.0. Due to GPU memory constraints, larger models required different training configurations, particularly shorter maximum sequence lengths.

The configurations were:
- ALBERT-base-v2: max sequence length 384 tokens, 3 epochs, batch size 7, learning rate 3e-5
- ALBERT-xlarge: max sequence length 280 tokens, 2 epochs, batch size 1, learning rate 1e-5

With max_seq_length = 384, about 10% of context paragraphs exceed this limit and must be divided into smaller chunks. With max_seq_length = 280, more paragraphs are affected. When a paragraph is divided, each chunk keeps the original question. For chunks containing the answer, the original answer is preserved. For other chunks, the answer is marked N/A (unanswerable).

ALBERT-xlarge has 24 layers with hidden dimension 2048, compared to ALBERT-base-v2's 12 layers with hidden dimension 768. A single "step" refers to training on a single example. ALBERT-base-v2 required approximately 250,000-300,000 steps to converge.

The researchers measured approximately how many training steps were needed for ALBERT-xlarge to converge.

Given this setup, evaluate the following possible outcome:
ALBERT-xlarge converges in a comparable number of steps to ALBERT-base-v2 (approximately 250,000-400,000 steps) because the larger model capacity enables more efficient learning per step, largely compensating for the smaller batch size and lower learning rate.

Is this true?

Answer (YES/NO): NO